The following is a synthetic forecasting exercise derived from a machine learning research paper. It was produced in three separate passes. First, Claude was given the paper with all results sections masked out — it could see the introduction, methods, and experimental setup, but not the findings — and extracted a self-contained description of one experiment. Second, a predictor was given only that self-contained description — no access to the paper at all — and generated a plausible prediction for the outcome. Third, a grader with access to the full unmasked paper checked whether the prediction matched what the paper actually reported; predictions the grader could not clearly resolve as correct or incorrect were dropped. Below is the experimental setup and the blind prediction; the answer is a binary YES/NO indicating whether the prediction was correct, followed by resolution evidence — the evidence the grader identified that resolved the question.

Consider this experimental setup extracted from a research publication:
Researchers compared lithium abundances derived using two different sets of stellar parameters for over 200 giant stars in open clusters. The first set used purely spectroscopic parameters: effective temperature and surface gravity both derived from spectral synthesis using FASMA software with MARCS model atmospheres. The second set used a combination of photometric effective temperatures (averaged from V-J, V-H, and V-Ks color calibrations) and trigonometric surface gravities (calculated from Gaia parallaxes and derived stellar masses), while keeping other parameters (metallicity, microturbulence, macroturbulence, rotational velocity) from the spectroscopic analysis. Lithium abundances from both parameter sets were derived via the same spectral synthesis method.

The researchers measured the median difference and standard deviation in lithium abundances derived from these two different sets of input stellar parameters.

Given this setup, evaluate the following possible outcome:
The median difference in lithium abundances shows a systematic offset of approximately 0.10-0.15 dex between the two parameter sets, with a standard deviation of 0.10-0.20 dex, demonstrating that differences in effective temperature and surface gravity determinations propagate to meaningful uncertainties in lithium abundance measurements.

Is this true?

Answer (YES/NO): NO